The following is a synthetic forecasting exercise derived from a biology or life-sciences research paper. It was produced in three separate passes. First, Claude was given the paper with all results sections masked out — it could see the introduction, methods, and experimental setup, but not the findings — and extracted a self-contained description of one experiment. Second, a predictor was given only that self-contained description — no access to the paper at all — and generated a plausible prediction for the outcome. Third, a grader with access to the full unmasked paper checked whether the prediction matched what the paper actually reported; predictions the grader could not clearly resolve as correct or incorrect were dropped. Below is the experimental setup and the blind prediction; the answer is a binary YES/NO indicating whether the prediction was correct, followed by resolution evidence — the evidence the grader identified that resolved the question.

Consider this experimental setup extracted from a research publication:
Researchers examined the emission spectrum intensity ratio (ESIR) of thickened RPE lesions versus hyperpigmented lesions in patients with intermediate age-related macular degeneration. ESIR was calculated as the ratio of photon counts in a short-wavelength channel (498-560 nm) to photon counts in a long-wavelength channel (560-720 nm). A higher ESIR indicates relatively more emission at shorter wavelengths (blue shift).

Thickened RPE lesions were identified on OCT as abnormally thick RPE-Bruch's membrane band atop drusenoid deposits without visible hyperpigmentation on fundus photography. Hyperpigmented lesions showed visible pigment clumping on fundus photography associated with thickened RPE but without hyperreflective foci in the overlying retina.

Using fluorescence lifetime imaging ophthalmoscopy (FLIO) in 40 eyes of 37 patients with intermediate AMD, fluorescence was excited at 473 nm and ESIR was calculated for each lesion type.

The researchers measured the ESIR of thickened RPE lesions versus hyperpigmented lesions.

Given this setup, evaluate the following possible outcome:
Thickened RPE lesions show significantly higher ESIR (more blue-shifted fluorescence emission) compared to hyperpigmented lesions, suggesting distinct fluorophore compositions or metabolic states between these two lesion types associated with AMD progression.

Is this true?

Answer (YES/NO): NO